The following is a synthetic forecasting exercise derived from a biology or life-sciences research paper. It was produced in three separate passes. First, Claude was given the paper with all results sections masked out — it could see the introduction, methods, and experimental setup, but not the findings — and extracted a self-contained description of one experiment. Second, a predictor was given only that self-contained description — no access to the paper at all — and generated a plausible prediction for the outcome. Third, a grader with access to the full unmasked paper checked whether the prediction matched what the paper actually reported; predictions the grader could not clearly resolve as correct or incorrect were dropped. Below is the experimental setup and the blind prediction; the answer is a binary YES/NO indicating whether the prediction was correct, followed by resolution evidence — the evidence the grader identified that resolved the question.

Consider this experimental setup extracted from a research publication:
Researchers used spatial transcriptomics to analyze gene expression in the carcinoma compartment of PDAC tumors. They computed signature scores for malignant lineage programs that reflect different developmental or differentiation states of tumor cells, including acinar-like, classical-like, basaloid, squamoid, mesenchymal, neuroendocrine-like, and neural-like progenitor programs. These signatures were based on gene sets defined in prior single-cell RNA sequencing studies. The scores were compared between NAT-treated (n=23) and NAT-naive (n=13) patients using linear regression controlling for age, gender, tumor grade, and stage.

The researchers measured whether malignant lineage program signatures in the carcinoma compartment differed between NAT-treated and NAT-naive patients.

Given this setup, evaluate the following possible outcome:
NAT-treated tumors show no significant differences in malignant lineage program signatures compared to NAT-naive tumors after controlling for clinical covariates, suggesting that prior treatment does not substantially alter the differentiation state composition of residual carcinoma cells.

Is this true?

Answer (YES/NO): NO